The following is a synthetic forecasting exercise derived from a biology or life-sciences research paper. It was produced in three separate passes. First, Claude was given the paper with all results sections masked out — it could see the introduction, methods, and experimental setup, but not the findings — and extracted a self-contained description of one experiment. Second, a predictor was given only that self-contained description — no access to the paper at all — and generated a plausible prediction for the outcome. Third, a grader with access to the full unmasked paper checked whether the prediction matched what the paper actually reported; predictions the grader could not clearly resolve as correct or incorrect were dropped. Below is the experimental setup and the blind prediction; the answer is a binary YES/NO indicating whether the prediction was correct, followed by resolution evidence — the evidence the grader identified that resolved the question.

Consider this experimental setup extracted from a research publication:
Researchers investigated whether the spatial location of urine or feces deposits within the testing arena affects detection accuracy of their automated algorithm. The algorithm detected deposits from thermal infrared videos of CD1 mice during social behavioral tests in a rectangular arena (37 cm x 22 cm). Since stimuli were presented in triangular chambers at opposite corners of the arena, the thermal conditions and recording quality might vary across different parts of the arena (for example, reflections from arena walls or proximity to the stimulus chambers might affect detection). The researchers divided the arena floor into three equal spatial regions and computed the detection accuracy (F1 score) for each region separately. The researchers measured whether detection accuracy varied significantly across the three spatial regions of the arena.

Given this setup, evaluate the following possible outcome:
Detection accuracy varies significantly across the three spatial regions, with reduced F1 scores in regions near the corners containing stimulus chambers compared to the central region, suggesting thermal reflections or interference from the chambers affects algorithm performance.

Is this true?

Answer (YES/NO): NO